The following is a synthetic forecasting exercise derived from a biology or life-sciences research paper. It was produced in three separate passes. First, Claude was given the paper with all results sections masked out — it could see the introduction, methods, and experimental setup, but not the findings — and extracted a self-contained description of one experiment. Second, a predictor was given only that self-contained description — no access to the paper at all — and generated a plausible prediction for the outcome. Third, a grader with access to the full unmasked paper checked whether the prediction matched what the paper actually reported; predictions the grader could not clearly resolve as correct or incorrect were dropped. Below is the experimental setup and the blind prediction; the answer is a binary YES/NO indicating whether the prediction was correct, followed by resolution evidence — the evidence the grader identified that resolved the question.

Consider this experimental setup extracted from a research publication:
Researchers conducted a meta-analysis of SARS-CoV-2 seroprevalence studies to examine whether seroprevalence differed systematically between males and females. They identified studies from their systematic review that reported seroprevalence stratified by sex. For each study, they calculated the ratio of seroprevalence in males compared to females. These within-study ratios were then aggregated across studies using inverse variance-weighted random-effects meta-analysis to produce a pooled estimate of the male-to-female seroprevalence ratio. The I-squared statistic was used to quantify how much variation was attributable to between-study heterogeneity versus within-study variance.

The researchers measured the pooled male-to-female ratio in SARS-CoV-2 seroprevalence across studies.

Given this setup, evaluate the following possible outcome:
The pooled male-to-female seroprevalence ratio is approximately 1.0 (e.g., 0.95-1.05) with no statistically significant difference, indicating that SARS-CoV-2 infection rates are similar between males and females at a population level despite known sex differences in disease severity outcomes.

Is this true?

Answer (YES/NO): YES